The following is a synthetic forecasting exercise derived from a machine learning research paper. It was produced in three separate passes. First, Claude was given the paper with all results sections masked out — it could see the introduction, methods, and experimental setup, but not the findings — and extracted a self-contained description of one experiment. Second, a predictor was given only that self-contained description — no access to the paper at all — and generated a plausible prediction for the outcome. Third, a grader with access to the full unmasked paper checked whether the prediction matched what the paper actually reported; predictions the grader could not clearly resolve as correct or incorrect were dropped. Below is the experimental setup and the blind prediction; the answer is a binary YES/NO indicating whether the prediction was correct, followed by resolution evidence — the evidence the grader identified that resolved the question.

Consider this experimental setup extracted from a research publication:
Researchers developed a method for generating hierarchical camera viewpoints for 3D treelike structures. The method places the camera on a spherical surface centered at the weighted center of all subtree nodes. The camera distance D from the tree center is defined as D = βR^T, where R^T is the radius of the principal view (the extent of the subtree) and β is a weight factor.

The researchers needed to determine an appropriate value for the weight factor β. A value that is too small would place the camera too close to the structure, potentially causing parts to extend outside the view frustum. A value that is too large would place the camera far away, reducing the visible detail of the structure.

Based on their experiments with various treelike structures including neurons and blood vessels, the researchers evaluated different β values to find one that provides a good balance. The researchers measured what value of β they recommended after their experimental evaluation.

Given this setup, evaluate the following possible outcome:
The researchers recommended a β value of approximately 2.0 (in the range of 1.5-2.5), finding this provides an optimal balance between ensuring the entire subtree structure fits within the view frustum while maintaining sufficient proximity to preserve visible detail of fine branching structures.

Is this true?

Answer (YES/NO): NO